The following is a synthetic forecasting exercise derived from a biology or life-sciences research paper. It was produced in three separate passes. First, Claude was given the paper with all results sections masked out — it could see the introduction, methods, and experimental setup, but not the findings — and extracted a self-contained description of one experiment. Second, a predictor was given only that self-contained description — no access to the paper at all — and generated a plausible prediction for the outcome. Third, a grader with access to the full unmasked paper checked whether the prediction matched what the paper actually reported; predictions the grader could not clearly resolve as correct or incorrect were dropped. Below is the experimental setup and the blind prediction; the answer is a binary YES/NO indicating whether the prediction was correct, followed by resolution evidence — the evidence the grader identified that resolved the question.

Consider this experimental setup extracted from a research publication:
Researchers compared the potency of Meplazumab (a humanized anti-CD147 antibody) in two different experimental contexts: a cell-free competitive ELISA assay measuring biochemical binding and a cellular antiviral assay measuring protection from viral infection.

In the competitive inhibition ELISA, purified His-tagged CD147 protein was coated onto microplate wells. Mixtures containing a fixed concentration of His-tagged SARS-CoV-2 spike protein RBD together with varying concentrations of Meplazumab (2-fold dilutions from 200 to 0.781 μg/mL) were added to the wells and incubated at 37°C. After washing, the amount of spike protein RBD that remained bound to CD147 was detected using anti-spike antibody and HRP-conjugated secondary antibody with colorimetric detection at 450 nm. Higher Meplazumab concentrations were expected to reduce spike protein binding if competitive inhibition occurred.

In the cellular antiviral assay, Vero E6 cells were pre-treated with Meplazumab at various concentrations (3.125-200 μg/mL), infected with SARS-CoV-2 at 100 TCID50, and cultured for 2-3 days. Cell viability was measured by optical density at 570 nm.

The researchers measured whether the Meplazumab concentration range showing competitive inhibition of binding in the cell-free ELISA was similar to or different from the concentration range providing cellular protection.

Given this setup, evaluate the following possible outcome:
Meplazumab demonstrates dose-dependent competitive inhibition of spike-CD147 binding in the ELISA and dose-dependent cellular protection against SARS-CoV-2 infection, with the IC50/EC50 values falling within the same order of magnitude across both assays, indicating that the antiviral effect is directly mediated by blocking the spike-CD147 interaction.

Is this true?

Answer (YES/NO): YES